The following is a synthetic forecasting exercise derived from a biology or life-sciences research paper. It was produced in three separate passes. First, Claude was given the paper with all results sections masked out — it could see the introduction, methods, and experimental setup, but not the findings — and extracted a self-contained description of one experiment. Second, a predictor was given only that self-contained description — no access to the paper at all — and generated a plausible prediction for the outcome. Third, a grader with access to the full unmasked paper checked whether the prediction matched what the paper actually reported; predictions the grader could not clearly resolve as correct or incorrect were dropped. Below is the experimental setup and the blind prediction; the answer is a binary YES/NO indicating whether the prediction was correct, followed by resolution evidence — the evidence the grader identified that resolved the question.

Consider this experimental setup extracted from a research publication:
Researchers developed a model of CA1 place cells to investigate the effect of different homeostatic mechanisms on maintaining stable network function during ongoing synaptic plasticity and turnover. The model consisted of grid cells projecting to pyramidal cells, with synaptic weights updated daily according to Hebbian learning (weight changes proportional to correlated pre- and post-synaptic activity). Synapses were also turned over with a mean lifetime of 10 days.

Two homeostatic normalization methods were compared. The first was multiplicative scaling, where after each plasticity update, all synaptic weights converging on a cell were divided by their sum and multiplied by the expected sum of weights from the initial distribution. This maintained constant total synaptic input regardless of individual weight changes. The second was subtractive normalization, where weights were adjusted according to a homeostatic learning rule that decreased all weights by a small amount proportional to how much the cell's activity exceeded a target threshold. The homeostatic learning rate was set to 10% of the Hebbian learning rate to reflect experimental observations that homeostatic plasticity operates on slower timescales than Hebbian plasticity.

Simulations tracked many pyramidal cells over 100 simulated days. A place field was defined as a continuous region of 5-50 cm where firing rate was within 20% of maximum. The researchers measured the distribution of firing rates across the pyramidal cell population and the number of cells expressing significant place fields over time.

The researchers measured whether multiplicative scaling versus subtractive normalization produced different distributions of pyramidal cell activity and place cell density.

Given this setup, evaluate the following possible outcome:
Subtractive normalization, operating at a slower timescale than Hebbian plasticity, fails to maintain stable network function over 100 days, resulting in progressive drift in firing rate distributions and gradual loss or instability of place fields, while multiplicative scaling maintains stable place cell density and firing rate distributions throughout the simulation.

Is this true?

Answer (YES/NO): NO